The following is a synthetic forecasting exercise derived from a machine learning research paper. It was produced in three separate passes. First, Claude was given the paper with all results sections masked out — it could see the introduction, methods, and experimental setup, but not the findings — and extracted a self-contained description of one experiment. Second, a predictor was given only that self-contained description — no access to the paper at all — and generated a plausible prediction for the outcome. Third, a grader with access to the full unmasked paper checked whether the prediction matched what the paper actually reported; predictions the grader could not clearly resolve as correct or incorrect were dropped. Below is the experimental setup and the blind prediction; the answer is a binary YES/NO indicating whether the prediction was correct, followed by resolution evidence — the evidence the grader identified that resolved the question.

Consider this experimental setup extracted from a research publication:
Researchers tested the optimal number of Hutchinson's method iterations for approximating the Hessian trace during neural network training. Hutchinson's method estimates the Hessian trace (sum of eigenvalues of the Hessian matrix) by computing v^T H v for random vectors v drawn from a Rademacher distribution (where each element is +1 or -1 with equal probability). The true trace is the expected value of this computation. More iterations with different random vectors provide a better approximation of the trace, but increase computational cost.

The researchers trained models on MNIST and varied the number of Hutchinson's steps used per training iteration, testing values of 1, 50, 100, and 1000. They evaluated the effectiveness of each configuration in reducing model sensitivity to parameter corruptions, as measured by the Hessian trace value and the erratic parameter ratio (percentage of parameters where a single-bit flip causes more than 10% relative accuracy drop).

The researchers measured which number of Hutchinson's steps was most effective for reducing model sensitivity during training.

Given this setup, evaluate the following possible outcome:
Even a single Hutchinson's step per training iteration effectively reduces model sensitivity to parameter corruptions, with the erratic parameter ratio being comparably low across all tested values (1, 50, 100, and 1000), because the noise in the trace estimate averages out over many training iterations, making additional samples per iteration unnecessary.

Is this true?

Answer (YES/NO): NO